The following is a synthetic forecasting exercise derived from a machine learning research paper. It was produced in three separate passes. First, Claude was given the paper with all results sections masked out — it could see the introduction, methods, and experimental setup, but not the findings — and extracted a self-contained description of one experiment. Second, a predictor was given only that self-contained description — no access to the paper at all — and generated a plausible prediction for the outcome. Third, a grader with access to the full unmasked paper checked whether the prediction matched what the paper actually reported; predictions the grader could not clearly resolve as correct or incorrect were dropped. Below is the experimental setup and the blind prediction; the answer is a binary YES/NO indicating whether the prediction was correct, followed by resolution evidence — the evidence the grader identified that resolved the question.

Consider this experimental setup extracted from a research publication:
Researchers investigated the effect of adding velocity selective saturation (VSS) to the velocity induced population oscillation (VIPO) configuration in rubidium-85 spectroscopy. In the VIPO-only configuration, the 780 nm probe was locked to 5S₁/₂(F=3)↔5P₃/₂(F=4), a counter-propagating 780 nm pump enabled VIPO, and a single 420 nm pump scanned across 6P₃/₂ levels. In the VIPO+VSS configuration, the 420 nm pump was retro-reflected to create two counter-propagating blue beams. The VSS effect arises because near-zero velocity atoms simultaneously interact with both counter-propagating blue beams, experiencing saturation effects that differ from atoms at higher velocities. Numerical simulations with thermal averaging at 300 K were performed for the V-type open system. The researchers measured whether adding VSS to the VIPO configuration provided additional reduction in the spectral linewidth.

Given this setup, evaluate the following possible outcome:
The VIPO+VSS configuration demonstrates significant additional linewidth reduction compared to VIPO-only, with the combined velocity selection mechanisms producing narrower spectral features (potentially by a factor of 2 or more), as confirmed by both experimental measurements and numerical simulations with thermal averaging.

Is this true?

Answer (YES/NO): NO